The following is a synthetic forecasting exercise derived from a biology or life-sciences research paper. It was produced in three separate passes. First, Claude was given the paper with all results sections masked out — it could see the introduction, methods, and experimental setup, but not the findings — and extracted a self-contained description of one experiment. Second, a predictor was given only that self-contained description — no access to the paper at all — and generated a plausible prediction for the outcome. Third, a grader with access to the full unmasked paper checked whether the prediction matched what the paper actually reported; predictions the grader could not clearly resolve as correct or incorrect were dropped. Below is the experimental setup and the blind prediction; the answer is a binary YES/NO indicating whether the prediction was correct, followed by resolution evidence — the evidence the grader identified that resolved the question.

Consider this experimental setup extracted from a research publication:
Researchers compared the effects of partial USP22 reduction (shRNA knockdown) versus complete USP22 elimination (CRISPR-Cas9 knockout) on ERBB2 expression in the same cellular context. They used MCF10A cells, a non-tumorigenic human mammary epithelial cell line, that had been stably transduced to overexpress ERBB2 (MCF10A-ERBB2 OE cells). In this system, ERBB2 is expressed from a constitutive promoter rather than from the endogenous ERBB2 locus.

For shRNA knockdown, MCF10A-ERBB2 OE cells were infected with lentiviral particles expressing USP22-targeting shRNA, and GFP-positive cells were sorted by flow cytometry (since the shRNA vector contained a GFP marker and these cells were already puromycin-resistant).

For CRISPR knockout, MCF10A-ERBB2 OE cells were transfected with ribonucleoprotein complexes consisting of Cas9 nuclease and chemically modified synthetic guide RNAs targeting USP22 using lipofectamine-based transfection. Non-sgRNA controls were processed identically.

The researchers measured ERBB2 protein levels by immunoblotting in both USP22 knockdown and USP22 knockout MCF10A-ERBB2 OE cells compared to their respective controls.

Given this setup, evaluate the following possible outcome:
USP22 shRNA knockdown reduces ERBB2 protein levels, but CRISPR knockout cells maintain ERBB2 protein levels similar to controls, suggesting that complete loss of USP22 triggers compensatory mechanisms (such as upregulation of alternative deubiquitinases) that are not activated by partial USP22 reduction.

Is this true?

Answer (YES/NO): NO